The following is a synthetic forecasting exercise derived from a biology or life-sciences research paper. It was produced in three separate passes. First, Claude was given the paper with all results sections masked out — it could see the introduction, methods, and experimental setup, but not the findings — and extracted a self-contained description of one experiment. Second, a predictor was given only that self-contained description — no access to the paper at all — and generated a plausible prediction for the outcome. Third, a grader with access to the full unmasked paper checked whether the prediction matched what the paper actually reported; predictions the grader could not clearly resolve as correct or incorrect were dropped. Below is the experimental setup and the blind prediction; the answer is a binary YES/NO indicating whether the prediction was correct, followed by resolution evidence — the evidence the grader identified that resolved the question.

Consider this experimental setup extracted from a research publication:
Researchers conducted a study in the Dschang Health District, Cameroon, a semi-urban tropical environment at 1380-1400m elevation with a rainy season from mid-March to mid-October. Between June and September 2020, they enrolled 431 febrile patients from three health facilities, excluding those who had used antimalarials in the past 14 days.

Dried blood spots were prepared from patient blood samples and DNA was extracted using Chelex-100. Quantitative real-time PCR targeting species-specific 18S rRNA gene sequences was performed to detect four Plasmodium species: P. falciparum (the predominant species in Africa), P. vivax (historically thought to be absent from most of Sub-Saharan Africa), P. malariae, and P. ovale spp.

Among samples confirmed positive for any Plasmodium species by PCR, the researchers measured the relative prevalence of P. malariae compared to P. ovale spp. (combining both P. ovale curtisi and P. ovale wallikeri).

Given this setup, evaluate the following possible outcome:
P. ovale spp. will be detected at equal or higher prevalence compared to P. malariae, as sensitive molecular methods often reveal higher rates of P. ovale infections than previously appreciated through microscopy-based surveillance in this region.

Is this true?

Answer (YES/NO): YES